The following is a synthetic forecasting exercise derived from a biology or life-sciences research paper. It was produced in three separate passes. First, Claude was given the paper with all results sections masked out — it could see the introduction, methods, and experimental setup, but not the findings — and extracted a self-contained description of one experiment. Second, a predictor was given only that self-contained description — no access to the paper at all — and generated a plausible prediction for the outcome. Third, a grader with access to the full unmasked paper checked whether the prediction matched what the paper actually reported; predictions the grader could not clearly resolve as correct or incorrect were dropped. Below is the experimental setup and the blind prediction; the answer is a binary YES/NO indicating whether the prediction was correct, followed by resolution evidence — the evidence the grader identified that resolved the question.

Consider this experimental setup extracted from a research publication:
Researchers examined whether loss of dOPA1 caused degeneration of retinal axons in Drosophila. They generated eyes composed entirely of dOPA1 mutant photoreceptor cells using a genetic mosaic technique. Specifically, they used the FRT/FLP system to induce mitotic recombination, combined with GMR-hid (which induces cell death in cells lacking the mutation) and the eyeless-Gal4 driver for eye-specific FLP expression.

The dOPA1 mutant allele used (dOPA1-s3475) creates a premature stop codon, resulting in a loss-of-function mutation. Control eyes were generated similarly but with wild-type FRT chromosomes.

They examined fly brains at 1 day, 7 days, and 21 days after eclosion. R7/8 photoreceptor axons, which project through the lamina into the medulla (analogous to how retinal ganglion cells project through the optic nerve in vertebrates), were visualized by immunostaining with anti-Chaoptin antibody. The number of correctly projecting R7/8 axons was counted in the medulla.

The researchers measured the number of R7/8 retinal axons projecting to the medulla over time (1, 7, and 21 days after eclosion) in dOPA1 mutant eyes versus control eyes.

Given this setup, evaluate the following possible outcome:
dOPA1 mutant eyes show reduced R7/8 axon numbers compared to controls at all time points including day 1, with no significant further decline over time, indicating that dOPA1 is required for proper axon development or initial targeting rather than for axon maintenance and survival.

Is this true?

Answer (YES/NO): NO